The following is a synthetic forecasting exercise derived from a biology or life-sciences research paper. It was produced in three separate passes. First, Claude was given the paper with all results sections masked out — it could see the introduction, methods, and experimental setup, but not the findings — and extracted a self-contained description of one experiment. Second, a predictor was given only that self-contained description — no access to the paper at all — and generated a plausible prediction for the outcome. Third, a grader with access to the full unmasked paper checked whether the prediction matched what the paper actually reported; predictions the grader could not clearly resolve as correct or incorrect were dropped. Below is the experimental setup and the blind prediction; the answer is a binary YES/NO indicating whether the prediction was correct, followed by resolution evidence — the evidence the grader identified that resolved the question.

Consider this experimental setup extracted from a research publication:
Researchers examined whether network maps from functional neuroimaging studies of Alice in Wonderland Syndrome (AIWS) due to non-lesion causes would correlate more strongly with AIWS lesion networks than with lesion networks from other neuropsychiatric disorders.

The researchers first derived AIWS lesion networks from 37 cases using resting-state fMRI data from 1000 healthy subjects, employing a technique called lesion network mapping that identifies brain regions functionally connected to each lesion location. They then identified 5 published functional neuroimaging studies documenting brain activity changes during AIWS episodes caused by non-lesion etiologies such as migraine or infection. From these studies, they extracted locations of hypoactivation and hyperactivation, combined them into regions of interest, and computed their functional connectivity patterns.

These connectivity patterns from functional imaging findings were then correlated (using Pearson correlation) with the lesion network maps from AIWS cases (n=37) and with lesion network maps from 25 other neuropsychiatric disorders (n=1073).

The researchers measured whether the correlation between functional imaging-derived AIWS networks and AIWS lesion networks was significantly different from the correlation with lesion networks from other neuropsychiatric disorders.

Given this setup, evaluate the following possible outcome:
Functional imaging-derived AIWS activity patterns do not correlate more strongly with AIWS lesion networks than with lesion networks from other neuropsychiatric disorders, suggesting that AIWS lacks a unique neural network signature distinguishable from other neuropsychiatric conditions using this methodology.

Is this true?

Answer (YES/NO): NO